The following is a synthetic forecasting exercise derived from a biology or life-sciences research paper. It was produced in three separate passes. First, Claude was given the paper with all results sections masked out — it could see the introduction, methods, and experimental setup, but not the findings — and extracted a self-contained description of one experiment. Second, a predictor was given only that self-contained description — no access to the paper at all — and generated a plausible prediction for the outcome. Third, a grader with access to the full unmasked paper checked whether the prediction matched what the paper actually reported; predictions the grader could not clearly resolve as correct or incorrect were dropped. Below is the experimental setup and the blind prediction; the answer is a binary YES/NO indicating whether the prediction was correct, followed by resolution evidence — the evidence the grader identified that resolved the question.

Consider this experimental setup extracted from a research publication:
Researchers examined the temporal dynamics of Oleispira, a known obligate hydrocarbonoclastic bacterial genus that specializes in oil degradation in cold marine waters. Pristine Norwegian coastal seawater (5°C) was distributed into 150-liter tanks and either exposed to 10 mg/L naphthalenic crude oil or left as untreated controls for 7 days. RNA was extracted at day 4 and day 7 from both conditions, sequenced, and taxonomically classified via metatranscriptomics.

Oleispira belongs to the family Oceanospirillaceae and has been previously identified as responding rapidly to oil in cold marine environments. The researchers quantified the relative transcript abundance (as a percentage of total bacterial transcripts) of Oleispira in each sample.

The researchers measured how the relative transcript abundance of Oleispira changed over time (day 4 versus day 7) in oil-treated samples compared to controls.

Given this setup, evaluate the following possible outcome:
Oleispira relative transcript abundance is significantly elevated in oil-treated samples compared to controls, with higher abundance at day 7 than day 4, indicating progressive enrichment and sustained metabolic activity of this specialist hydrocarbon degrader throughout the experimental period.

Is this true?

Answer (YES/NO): NO